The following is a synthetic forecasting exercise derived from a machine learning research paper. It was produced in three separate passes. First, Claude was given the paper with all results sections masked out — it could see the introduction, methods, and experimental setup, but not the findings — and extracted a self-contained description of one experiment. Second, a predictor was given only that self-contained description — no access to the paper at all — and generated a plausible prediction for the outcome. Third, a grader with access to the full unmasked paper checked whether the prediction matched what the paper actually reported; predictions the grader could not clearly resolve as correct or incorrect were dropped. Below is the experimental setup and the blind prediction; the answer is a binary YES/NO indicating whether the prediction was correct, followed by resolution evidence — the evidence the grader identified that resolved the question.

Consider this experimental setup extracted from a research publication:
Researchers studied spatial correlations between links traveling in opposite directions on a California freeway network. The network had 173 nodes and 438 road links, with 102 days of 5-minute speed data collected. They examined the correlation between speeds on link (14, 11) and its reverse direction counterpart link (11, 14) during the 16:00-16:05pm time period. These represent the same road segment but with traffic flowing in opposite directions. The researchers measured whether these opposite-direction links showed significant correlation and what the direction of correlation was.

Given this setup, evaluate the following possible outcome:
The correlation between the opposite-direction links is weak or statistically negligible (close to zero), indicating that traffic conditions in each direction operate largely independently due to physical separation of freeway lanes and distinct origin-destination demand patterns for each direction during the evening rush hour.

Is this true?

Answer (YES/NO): NO